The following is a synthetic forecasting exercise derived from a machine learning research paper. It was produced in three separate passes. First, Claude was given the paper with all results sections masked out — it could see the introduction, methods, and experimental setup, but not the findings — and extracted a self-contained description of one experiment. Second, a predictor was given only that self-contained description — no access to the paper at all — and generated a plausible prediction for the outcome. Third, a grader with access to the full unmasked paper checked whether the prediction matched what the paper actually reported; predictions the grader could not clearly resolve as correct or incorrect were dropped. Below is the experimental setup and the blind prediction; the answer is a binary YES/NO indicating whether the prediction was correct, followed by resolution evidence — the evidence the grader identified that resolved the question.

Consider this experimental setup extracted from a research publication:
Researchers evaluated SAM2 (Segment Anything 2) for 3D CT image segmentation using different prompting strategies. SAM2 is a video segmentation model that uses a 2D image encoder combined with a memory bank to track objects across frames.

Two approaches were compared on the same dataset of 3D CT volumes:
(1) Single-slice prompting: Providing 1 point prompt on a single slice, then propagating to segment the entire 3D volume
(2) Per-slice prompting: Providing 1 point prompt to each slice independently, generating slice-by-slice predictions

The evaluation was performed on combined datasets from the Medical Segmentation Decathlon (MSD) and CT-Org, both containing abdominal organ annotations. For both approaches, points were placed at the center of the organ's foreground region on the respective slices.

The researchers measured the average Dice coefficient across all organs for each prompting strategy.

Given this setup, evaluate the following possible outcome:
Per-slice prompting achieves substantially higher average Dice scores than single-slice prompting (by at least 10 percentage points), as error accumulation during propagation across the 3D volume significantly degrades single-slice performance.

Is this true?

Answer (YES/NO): YES